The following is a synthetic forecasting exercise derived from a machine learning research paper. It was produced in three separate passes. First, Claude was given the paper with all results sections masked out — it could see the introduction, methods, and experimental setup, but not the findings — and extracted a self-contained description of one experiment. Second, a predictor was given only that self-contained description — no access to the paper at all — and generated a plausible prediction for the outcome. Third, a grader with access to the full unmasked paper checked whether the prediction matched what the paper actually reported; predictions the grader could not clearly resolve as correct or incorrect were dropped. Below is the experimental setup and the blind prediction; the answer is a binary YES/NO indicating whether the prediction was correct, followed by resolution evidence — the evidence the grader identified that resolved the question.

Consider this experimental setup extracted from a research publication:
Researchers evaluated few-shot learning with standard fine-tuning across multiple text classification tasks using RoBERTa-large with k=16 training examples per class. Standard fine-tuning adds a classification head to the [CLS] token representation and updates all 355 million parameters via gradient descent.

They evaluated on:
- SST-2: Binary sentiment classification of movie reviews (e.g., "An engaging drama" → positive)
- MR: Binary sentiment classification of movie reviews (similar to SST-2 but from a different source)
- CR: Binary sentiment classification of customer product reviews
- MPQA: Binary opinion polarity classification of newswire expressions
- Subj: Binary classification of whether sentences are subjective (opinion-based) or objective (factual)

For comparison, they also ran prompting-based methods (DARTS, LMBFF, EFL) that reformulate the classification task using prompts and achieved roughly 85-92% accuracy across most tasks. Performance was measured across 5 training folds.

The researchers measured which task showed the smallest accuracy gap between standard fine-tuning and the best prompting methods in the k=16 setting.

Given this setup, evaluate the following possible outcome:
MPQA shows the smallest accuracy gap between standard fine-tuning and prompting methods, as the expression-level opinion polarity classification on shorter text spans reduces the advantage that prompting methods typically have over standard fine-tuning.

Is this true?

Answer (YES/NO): NO